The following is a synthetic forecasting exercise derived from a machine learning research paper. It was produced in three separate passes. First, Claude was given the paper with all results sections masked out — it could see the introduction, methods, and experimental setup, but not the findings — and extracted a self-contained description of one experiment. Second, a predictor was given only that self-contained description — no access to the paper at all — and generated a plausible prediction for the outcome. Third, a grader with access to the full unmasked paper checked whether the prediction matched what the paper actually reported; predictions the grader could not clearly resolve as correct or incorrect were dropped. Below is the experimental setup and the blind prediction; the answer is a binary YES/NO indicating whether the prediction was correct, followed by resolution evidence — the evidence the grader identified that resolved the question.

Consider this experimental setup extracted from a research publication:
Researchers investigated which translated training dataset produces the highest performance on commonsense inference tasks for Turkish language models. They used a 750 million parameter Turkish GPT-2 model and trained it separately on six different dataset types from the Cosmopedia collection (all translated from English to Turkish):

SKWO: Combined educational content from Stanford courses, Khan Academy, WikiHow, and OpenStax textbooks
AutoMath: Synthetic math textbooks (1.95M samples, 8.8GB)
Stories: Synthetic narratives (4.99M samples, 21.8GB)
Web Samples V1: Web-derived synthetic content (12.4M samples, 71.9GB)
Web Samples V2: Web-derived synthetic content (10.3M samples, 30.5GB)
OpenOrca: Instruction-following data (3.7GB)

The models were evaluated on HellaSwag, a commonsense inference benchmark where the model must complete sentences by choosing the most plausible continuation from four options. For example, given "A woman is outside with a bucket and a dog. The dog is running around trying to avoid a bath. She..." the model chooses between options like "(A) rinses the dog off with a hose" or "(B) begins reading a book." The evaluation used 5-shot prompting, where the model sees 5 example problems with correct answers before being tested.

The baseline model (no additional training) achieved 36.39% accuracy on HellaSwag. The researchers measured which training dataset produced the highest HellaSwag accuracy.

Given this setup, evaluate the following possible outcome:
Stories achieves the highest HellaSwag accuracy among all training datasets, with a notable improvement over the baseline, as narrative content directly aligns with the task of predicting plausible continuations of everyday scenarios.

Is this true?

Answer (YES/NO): YES